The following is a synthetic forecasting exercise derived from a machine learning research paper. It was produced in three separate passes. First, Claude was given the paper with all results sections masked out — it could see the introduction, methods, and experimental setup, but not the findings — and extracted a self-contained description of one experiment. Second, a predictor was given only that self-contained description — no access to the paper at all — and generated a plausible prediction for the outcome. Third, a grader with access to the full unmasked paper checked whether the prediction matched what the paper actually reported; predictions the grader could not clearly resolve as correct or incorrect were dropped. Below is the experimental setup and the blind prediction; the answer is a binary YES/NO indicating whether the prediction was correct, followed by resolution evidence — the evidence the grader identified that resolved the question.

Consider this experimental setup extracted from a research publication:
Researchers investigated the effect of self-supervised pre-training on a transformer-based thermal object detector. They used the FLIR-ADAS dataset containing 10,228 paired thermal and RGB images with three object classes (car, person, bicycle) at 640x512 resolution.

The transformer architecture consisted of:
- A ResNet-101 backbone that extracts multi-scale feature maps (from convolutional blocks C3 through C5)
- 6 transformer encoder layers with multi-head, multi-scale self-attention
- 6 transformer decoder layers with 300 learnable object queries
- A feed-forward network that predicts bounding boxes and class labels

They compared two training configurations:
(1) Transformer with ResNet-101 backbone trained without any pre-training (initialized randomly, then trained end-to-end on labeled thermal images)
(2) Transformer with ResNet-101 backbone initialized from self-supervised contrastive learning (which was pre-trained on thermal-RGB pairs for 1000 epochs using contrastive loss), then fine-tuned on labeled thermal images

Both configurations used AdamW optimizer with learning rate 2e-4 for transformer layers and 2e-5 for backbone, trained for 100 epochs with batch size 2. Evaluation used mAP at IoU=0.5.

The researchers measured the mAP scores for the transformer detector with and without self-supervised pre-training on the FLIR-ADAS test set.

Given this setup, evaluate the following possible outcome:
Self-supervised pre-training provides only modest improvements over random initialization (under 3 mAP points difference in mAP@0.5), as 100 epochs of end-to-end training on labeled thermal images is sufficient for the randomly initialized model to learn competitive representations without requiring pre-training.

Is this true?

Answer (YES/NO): NO